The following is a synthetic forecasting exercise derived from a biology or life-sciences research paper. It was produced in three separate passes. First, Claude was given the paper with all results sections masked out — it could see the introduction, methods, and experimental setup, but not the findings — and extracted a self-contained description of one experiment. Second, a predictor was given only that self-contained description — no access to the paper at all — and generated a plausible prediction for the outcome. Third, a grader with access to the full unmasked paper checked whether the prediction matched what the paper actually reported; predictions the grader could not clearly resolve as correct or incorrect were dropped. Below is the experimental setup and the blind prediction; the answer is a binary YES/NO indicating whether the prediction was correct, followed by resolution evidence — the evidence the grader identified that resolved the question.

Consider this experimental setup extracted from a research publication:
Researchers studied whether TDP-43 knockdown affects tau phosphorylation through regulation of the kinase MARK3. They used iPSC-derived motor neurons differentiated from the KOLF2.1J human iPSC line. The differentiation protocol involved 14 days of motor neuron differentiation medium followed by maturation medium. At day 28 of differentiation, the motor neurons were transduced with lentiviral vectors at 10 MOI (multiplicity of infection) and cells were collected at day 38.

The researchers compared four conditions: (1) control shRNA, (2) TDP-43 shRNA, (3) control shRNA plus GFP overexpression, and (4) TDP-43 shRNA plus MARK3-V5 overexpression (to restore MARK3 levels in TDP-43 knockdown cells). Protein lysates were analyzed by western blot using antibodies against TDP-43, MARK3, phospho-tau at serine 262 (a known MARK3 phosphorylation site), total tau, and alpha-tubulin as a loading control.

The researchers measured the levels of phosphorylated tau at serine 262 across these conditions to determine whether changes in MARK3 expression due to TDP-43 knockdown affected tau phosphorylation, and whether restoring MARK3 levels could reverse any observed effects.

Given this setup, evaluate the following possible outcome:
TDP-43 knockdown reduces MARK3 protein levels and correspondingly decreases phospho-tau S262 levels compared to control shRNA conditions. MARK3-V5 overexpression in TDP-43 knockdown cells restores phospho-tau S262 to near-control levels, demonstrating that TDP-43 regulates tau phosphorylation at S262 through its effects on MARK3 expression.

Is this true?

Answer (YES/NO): NO